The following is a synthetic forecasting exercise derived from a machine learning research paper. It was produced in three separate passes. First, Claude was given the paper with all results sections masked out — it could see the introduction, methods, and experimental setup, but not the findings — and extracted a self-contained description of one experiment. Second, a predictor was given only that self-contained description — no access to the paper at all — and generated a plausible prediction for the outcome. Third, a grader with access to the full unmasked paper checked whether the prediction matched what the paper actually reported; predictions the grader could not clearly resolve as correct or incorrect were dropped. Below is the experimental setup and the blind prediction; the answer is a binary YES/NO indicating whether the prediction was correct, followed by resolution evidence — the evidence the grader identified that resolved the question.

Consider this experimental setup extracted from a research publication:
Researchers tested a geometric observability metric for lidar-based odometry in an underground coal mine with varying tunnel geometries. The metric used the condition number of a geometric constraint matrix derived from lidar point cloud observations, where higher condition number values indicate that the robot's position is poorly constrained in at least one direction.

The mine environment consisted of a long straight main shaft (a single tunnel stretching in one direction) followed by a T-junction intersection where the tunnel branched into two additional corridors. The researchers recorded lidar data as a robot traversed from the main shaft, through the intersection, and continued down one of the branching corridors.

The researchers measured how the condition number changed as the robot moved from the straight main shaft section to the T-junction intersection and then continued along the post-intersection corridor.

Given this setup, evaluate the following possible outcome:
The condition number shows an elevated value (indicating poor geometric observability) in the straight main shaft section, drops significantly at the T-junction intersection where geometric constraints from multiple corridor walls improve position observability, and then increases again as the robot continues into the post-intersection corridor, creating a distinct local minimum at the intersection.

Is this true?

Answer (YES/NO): YES